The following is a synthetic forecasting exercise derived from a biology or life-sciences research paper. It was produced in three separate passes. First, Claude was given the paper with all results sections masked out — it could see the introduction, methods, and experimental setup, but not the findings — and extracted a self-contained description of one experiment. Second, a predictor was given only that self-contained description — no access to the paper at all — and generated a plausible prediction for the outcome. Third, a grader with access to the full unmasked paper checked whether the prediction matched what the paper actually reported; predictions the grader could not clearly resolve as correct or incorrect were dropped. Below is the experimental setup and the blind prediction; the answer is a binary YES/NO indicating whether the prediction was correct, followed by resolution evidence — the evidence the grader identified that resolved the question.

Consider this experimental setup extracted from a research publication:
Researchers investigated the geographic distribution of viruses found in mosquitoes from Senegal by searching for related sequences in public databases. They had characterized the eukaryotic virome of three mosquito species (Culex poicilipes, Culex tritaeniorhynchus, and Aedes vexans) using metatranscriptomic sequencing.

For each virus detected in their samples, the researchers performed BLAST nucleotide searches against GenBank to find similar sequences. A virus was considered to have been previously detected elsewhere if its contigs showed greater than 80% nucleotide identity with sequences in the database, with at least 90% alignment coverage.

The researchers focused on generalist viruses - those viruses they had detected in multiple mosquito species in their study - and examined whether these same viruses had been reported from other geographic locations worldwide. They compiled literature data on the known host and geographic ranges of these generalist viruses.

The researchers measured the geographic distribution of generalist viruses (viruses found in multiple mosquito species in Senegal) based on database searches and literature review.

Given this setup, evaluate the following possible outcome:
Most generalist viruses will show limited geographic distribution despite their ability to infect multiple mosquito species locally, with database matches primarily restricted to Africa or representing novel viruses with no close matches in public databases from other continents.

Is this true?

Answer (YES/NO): NO